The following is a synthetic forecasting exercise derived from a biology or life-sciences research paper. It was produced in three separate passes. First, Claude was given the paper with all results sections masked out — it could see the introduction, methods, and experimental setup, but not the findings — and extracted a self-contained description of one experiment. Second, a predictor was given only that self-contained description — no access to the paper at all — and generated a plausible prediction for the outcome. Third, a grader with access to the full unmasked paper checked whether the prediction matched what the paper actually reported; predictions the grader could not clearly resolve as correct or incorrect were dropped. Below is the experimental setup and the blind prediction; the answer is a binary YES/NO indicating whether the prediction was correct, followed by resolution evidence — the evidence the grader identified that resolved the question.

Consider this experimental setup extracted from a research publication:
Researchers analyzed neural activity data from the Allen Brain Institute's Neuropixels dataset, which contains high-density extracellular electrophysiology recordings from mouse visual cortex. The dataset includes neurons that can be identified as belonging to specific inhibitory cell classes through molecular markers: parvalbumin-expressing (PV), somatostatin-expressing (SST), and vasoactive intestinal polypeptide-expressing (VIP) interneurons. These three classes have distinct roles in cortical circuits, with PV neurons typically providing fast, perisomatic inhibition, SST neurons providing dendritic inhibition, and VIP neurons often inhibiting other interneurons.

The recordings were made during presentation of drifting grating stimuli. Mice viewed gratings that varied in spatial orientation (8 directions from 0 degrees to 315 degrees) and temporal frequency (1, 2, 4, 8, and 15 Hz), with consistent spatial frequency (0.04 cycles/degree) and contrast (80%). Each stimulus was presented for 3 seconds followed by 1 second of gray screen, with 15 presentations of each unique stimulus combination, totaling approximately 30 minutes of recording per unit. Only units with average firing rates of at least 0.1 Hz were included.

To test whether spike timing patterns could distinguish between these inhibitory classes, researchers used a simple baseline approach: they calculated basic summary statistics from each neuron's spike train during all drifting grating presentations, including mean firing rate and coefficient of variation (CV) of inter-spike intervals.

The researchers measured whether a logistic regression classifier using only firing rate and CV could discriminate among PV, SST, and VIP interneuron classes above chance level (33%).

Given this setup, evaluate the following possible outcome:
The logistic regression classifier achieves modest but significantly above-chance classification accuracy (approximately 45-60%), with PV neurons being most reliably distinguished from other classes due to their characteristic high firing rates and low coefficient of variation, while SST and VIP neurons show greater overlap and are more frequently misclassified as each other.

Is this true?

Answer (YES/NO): NO